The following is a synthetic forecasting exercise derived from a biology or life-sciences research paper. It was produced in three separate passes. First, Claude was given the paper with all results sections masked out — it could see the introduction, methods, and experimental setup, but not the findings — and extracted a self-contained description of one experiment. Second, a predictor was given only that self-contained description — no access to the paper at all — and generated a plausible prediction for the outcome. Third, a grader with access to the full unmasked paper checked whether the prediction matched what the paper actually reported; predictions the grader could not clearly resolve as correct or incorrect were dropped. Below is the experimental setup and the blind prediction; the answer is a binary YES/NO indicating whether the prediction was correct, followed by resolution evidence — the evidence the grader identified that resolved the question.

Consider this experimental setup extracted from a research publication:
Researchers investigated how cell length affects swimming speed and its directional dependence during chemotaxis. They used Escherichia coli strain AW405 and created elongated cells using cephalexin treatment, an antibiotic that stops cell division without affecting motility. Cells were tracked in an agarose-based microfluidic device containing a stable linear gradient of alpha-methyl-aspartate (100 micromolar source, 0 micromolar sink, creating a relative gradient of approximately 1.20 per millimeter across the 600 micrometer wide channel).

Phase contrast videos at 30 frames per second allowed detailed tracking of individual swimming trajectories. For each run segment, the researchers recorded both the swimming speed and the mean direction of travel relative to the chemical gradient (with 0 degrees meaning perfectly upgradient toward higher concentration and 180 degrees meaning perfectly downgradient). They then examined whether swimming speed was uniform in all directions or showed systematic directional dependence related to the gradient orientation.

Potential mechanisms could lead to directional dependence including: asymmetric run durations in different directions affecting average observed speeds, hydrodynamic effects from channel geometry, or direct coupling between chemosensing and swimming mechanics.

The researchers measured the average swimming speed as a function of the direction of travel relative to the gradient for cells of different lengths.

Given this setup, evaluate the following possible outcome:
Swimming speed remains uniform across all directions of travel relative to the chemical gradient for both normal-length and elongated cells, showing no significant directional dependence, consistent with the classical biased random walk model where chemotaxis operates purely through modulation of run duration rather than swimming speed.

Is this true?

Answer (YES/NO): YES